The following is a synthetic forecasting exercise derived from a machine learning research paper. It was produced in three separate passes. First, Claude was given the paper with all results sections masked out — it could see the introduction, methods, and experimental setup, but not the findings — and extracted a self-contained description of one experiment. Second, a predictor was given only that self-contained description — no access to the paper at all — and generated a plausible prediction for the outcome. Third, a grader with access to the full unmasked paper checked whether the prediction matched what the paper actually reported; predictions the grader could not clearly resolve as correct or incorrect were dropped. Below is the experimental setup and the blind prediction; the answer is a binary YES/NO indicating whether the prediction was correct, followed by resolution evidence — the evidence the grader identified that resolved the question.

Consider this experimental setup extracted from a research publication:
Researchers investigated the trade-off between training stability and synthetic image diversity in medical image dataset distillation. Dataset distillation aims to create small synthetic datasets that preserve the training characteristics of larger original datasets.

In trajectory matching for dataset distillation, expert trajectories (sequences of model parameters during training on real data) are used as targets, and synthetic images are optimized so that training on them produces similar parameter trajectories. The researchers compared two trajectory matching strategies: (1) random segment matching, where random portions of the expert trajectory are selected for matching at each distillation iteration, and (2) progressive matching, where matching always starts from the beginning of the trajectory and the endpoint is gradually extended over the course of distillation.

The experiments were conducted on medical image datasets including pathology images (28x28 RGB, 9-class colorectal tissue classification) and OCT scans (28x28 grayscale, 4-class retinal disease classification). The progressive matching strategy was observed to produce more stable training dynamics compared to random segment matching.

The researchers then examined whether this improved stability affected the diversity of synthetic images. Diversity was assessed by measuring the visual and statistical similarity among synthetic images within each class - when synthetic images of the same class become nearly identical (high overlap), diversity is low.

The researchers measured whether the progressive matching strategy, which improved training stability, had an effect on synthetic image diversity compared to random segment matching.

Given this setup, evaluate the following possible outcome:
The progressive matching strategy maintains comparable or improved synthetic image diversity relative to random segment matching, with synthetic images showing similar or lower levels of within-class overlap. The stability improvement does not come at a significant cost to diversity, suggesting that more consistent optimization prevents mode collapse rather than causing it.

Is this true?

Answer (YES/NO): NO